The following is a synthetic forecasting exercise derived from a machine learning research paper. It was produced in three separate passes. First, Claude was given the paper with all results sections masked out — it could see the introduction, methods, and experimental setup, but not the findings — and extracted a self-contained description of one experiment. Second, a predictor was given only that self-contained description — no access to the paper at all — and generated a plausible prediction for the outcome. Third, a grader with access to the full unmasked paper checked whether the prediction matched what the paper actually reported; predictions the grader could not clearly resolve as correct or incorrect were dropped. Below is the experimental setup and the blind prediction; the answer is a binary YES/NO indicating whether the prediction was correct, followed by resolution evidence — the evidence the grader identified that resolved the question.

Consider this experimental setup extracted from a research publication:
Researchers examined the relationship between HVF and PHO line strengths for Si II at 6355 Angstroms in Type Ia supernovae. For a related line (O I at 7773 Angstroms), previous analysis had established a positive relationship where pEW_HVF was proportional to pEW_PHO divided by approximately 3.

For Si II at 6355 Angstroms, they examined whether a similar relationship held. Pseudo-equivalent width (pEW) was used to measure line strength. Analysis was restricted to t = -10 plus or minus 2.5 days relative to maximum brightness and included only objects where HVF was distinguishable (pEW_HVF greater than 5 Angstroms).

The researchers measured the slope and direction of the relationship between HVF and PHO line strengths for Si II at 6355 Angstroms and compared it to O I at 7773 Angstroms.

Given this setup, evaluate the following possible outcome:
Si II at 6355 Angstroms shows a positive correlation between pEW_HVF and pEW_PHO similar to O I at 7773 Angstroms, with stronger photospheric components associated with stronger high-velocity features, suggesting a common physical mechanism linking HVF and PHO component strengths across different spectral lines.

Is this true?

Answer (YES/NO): YES